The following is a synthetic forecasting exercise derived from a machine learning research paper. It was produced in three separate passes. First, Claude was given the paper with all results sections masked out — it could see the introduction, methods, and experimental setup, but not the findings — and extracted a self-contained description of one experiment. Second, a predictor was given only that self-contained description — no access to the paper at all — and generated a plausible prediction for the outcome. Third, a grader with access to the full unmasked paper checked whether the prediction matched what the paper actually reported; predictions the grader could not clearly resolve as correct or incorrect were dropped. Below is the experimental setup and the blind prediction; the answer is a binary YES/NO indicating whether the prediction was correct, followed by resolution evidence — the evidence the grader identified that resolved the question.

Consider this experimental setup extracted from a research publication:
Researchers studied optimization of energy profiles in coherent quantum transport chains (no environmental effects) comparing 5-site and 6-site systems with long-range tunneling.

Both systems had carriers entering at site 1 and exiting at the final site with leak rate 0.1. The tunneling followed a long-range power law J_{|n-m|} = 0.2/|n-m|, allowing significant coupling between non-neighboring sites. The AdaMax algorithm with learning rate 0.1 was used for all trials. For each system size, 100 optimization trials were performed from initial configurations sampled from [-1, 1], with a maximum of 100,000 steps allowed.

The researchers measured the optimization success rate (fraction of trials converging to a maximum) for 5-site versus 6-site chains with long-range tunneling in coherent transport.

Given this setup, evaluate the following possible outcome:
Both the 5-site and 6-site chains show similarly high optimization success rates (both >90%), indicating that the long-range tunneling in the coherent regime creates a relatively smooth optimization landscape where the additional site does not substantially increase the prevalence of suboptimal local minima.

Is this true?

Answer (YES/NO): YES